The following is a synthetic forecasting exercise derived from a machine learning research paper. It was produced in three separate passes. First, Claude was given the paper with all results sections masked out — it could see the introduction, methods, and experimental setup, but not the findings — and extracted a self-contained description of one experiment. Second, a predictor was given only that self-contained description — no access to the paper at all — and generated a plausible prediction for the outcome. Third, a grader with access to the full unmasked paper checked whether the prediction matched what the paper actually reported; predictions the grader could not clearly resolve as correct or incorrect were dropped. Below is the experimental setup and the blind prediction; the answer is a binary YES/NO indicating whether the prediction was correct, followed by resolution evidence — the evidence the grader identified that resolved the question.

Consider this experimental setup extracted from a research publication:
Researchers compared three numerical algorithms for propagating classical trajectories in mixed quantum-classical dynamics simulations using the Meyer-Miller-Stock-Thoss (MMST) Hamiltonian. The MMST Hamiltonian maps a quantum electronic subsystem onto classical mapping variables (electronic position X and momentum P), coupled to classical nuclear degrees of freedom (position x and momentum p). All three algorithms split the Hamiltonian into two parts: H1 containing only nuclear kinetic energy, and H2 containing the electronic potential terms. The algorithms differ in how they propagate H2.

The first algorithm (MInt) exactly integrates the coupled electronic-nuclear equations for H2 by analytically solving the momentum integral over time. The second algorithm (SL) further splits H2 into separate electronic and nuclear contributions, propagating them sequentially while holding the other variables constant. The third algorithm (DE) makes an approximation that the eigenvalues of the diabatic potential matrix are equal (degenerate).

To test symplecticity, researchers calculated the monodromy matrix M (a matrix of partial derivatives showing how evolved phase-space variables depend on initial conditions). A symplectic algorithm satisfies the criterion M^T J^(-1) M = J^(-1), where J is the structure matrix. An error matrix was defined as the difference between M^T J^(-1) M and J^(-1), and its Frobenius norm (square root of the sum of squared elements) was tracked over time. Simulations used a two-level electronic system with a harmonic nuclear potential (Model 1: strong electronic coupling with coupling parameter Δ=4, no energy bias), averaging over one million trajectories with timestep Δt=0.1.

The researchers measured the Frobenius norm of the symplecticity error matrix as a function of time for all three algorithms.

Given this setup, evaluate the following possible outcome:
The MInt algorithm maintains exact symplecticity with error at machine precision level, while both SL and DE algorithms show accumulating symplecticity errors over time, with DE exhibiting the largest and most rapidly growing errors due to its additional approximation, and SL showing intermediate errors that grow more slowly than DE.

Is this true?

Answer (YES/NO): YES